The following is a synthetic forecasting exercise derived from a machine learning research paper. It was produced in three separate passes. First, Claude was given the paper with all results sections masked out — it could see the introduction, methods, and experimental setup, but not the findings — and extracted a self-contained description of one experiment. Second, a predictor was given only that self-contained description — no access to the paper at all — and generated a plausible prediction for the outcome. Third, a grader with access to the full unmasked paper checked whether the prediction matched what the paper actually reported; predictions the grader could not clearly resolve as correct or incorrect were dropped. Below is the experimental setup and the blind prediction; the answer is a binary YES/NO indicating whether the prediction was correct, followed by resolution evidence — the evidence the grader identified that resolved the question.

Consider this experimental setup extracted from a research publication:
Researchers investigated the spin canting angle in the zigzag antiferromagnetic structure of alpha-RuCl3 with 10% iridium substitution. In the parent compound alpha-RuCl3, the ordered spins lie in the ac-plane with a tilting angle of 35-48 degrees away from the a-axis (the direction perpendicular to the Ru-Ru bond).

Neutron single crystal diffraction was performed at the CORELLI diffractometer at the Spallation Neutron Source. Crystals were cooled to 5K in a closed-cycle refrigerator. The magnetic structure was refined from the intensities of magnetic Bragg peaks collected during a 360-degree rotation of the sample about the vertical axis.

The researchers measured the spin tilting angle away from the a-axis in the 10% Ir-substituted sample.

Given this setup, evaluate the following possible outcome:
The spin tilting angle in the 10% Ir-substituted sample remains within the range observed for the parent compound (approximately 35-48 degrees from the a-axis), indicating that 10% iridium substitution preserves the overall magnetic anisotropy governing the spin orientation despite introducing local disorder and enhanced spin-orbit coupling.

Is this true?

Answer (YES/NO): NO